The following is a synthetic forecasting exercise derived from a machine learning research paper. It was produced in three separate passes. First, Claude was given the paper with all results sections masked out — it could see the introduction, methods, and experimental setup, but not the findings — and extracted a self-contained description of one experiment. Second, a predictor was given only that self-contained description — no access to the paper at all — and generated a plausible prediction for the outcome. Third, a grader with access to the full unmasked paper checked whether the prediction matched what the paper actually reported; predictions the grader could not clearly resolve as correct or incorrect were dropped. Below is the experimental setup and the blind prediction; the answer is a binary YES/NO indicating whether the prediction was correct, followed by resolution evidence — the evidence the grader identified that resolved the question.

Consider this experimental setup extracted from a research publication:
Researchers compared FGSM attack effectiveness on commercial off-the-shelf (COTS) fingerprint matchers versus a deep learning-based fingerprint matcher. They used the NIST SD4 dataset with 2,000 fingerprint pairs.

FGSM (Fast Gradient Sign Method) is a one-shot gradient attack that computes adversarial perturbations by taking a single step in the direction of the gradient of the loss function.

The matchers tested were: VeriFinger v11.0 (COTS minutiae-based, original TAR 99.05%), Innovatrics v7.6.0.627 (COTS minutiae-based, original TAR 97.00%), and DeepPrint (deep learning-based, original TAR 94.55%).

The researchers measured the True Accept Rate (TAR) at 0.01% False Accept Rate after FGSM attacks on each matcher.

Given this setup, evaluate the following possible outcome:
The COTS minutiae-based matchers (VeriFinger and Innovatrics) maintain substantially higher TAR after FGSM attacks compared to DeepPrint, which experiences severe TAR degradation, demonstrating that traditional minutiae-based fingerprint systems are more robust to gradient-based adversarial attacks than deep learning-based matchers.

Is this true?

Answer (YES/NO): YES